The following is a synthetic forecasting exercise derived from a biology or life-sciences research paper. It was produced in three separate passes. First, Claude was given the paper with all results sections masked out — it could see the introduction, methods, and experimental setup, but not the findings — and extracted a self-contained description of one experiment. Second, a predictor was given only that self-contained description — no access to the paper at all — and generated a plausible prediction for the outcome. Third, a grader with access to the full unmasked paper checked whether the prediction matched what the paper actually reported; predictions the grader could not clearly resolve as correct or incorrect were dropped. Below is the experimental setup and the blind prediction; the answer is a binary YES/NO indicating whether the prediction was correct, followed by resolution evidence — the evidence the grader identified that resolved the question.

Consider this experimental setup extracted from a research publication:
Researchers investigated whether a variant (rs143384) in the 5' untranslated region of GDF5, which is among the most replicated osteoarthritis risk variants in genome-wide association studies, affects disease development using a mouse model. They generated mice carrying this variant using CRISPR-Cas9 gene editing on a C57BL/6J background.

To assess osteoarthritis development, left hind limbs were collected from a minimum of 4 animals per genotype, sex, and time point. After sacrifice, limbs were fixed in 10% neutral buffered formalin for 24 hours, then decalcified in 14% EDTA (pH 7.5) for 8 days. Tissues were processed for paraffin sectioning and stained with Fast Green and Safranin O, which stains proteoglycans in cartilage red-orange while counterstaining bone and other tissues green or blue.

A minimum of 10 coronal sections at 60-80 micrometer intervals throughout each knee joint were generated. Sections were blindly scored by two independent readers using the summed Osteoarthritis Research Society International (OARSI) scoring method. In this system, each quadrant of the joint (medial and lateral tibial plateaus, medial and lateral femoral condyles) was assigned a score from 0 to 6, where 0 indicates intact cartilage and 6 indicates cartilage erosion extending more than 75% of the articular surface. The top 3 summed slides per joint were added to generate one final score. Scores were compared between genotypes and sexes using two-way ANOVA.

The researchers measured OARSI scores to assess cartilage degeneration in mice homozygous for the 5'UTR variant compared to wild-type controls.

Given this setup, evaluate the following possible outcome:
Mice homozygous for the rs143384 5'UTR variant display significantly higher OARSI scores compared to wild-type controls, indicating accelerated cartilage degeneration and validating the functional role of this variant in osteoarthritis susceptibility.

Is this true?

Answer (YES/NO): NO